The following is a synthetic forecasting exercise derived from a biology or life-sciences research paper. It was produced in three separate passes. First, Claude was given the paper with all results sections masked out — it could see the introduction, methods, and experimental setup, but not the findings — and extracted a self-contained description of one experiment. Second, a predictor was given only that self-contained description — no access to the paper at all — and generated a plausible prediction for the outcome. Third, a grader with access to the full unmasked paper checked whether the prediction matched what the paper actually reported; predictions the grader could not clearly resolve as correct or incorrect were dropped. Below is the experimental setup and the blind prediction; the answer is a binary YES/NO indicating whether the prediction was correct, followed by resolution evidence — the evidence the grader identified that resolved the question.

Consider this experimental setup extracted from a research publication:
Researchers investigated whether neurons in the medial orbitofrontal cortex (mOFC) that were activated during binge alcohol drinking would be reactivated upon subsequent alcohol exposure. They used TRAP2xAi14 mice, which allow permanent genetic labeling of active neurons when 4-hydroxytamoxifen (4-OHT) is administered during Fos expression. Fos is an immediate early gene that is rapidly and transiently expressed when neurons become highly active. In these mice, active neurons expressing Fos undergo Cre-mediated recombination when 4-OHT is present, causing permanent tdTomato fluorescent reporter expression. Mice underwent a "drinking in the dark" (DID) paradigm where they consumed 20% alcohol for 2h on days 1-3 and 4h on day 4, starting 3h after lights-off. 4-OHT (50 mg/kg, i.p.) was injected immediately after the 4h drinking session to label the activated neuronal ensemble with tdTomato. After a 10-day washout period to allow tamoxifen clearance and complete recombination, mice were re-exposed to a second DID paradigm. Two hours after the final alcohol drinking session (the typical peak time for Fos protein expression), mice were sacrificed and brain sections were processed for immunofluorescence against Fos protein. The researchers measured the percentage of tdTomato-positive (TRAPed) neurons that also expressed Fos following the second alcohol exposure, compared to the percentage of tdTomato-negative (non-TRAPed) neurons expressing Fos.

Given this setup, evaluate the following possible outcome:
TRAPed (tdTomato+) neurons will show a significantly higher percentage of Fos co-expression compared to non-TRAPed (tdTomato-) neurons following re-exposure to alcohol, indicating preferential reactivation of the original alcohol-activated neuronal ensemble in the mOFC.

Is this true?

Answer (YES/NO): YES